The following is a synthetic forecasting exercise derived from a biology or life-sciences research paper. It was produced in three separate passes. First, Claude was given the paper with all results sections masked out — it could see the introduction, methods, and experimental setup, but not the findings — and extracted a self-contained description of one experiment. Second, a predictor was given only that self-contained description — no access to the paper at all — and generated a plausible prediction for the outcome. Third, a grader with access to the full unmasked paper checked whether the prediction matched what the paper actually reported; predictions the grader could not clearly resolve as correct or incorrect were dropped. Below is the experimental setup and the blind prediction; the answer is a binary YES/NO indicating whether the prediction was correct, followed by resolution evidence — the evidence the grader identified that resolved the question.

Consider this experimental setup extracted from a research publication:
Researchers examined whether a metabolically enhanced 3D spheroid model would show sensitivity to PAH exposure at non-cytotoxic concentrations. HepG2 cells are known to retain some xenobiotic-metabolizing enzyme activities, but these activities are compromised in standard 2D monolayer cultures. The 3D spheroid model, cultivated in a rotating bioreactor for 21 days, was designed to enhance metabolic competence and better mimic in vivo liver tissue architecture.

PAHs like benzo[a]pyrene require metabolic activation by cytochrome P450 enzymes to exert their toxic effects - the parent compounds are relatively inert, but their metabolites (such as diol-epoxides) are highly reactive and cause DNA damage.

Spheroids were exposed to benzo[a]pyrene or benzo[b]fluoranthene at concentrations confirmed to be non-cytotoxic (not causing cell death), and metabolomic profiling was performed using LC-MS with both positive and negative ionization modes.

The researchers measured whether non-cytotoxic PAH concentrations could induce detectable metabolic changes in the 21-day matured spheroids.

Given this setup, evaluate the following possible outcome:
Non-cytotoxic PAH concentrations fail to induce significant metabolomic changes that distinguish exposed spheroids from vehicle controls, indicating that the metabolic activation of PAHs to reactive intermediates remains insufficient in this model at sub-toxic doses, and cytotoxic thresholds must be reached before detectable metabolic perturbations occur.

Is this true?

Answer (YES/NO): NO